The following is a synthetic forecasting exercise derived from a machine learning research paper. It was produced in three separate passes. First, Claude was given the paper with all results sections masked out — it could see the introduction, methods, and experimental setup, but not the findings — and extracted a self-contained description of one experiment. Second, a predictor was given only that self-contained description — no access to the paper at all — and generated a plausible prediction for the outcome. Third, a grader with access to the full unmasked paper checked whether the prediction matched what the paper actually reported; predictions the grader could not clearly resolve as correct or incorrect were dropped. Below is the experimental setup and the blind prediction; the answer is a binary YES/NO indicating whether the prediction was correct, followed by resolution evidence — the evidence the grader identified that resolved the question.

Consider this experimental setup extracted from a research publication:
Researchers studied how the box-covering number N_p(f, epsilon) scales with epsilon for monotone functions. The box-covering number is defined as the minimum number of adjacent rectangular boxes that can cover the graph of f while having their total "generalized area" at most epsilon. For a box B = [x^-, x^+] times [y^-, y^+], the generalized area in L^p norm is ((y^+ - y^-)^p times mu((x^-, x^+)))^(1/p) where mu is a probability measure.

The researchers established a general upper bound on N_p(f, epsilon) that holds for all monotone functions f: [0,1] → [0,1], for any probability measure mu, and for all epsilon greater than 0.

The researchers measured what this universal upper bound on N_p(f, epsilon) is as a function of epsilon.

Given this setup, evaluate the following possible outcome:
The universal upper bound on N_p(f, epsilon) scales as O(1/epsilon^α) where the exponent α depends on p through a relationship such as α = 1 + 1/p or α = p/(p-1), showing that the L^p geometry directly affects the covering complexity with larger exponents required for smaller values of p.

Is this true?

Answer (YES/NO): NO